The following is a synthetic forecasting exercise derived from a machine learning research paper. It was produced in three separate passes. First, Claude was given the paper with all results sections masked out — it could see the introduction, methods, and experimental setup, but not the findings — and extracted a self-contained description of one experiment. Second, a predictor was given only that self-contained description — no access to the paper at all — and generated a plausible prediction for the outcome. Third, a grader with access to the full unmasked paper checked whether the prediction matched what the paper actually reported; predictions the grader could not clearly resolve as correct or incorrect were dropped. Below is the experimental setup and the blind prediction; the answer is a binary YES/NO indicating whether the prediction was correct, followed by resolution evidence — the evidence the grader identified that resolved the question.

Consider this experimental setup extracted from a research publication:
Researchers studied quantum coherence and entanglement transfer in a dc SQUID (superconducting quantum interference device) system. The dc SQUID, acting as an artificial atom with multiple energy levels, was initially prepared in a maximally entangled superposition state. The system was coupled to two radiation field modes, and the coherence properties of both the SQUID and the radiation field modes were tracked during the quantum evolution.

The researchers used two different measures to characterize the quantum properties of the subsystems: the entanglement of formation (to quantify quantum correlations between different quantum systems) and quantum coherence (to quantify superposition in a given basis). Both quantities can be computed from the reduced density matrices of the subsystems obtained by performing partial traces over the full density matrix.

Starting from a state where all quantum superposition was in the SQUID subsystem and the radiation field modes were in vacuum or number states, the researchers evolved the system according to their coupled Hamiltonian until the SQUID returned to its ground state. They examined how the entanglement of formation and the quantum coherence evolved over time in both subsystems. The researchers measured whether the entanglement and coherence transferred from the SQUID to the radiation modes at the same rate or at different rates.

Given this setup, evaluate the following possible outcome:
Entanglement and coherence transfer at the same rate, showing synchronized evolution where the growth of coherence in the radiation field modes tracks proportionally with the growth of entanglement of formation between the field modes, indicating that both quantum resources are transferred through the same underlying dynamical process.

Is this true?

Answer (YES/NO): YES